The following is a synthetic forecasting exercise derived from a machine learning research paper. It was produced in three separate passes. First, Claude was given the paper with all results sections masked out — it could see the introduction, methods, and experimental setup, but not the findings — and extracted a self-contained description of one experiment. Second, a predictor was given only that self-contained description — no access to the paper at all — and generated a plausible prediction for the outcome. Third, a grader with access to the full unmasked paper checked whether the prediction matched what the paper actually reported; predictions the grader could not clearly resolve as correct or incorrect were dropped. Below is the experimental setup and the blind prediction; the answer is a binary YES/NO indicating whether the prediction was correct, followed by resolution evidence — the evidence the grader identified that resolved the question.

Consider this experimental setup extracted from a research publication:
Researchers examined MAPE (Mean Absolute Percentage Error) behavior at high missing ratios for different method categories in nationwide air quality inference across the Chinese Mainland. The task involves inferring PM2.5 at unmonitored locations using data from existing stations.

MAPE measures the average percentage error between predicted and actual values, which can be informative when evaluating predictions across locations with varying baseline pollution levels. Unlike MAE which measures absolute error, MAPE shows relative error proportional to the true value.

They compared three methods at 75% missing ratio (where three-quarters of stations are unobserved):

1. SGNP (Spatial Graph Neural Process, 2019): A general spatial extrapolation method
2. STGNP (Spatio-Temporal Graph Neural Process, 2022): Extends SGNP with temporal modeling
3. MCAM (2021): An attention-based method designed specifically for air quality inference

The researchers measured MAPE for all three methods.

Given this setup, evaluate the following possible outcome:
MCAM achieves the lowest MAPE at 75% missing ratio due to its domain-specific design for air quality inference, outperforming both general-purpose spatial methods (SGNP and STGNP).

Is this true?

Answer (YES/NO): NO